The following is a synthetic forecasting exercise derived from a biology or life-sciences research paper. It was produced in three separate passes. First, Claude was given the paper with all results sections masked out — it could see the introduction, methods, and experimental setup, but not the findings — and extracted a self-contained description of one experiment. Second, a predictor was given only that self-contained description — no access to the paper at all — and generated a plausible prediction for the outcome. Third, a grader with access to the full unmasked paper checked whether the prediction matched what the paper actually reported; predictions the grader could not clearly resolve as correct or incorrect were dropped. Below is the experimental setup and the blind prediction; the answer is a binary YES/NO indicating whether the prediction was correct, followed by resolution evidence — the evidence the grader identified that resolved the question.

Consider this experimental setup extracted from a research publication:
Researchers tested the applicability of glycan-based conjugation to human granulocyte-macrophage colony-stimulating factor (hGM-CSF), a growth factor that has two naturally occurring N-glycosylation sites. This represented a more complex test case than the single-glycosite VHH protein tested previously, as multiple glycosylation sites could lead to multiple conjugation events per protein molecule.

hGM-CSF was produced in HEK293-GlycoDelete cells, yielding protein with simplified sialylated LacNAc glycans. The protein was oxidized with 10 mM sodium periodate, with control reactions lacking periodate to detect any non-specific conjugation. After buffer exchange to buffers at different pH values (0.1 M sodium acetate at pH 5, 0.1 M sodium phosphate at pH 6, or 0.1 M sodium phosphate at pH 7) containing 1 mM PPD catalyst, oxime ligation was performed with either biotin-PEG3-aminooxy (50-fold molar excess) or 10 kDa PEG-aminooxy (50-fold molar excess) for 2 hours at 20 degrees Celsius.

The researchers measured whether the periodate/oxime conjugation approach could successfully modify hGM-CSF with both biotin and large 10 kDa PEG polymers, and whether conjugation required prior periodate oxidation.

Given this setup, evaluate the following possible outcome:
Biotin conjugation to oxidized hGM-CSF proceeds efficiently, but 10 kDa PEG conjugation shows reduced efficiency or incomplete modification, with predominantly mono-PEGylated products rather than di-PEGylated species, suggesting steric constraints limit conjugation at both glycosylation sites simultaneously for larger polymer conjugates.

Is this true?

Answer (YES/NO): NO